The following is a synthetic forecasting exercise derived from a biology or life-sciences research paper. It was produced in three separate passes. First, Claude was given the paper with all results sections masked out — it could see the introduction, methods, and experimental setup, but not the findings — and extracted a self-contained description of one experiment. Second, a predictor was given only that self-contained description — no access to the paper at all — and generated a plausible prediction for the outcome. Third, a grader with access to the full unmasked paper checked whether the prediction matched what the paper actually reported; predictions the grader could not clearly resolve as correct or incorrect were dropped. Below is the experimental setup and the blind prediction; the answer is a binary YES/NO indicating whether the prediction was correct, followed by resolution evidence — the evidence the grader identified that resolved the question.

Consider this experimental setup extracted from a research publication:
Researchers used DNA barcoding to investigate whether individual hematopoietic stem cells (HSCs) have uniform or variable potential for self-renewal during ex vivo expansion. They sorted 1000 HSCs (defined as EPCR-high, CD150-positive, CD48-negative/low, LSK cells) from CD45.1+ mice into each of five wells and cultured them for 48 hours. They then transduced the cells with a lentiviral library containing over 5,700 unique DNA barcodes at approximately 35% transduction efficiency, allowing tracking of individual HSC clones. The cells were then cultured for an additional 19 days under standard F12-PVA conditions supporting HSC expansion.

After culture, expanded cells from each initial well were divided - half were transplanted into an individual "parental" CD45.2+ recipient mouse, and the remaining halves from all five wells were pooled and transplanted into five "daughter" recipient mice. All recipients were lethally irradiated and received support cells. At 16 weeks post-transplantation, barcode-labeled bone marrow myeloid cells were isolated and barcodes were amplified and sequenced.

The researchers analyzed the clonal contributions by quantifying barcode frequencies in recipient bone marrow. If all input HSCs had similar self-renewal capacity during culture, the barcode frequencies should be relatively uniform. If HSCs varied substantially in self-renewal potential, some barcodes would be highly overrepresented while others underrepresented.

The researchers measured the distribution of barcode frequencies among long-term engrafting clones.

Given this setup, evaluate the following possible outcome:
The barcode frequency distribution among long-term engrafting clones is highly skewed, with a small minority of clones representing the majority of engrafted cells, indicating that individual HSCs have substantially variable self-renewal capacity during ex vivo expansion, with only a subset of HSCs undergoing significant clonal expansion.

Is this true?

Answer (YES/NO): YES